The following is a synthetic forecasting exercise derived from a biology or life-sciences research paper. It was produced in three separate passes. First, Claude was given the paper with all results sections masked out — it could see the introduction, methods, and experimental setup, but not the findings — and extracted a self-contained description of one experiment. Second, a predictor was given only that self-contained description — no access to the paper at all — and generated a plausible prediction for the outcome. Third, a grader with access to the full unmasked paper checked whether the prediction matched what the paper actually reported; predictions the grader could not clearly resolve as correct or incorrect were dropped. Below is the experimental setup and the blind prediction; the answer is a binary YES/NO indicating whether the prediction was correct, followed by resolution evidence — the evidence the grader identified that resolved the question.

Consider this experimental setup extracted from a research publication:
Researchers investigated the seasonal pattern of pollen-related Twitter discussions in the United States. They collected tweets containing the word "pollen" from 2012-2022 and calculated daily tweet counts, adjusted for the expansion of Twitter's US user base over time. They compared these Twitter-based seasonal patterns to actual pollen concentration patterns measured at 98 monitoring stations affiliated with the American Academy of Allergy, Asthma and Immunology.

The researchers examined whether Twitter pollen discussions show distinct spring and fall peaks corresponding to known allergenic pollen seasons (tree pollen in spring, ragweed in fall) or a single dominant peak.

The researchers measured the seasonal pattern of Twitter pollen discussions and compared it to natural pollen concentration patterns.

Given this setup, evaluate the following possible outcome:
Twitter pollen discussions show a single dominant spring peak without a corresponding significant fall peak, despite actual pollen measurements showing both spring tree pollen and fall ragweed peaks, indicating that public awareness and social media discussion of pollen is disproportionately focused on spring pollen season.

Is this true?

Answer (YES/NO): YES